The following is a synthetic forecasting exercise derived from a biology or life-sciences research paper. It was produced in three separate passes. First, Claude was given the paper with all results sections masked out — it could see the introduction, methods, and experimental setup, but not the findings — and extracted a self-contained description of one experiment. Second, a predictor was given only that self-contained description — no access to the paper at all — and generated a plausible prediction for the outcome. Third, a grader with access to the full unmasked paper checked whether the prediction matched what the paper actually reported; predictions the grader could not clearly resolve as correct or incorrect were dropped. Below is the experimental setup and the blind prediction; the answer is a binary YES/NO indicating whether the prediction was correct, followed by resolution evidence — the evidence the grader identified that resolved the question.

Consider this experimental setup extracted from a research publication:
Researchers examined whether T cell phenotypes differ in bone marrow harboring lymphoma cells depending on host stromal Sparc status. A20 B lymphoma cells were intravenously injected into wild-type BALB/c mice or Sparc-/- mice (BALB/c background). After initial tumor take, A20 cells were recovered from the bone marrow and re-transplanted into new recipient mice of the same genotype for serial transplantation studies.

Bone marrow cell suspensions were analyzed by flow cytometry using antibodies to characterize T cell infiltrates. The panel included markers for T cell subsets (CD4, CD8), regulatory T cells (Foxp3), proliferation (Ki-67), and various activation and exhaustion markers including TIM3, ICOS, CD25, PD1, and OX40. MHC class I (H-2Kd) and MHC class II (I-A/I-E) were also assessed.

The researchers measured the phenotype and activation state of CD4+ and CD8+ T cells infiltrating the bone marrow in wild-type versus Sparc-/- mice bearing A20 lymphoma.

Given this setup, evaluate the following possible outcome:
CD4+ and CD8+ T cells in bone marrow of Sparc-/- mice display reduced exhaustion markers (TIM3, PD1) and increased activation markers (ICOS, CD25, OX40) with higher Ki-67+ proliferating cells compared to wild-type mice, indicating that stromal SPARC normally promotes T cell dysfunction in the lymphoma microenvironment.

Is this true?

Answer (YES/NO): NO